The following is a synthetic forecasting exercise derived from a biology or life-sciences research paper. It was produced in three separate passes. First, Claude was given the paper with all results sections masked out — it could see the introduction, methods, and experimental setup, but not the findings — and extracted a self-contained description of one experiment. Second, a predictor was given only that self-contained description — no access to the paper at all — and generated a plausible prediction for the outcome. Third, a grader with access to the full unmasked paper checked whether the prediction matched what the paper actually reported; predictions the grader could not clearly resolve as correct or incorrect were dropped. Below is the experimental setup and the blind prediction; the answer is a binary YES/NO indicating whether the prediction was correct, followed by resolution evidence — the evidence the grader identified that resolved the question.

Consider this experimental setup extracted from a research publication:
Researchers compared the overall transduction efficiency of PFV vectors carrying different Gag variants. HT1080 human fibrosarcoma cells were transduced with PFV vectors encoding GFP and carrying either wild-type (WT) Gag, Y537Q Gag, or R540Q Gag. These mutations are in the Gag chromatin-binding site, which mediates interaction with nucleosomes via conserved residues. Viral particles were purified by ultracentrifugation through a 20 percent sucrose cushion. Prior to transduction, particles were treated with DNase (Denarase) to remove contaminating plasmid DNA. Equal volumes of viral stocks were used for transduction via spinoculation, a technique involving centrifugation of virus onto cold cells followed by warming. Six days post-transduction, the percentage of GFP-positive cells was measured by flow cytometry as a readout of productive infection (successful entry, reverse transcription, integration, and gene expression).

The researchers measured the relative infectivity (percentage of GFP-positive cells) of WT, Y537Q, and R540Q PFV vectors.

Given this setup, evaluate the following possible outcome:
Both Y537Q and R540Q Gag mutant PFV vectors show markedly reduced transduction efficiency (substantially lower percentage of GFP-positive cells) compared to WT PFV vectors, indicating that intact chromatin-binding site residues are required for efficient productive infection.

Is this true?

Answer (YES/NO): NO